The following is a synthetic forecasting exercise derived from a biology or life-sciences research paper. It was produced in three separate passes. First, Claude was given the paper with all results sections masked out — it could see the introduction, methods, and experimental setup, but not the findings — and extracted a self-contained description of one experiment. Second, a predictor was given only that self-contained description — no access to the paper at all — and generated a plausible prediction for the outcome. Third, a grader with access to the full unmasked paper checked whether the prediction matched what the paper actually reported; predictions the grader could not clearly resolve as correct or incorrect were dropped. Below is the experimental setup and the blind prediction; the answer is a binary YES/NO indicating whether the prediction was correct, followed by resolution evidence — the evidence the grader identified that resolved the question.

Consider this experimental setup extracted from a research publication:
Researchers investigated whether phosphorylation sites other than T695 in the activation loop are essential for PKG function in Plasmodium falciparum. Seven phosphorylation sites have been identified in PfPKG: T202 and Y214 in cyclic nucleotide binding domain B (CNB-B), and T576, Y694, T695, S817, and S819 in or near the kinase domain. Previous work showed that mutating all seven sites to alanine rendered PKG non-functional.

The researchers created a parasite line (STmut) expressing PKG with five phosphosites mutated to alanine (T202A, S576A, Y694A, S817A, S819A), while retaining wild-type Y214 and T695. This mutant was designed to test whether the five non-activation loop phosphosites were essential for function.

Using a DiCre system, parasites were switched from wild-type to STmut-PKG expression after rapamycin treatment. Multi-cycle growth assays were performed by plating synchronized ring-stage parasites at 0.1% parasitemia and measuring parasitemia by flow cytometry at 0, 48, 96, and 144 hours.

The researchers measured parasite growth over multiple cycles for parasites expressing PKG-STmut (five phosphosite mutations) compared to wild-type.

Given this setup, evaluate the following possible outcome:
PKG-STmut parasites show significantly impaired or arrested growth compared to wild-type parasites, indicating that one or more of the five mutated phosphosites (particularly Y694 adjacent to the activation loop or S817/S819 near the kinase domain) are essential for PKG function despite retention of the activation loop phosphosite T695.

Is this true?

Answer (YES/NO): YES